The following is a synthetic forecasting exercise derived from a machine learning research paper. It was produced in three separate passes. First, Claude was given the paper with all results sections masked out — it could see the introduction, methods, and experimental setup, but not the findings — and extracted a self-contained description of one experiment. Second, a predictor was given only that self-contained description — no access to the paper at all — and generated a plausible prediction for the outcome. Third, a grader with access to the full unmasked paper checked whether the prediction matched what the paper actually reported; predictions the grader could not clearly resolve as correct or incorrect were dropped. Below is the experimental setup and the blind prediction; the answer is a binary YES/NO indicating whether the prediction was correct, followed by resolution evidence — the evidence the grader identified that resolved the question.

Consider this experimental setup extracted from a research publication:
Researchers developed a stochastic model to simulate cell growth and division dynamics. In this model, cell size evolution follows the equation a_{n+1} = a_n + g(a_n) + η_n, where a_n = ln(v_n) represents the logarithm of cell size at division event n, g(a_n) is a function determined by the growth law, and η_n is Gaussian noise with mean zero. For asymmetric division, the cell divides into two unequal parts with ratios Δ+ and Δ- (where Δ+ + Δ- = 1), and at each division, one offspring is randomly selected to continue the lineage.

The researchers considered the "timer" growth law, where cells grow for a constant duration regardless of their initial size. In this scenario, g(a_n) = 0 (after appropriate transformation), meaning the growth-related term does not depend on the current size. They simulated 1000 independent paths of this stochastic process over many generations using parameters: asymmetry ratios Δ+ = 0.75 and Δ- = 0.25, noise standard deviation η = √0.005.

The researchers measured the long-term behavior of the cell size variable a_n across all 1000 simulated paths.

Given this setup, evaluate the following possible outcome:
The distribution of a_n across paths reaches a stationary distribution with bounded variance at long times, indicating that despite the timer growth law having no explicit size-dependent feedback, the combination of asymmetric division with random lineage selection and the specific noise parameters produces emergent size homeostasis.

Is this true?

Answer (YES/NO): NO